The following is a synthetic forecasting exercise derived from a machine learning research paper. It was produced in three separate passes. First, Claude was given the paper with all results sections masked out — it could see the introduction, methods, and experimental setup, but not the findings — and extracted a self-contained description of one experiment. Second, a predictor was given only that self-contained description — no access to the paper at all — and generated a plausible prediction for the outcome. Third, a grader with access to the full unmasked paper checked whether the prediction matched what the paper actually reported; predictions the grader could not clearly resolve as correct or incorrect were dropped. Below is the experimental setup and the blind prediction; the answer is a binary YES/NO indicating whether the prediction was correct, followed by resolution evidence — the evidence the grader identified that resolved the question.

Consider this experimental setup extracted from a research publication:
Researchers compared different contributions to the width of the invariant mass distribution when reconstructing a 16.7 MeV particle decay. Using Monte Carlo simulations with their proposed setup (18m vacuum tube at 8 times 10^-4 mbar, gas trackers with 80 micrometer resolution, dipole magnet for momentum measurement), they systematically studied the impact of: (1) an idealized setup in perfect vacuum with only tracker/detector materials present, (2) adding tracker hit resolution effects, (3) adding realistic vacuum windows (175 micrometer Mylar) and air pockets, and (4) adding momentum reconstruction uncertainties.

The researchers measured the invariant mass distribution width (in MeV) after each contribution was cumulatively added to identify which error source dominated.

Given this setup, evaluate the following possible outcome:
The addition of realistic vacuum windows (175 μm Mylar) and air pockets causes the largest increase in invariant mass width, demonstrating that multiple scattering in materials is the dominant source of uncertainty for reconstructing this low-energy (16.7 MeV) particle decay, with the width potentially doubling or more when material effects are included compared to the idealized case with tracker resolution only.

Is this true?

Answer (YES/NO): NO